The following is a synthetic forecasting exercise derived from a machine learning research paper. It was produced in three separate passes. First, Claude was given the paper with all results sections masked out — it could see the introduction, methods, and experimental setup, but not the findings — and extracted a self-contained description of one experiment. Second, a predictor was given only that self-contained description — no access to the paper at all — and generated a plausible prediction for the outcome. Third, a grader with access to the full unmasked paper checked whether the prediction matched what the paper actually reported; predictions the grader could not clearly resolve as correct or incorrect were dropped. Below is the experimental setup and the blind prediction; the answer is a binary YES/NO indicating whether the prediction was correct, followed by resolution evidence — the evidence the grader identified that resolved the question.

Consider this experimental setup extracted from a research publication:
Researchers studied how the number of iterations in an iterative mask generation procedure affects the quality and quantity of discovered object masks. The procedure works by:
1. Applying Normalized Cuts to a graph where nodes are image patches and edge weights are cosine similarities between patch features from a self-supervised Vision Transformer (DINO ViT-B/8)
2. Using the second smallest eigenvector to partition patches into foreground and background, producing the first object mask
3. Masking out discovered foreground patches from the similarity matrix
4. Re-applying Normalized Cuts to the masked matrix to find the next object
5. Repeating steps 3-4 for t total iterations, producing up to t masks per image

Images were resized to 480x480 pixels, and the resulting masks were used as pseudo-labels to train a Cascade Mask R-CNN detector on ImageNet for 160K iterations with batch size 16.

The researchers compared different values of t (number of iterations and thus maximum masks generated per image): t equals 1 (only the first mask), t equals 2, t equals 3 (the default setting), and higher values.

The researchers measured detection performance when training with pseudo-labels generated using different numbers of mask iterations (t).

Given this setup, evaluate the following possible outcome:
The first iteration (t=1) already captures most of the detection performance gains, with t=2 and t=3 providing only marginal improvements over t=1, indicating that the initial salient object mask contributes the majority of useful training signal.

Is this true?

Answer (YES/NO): NO